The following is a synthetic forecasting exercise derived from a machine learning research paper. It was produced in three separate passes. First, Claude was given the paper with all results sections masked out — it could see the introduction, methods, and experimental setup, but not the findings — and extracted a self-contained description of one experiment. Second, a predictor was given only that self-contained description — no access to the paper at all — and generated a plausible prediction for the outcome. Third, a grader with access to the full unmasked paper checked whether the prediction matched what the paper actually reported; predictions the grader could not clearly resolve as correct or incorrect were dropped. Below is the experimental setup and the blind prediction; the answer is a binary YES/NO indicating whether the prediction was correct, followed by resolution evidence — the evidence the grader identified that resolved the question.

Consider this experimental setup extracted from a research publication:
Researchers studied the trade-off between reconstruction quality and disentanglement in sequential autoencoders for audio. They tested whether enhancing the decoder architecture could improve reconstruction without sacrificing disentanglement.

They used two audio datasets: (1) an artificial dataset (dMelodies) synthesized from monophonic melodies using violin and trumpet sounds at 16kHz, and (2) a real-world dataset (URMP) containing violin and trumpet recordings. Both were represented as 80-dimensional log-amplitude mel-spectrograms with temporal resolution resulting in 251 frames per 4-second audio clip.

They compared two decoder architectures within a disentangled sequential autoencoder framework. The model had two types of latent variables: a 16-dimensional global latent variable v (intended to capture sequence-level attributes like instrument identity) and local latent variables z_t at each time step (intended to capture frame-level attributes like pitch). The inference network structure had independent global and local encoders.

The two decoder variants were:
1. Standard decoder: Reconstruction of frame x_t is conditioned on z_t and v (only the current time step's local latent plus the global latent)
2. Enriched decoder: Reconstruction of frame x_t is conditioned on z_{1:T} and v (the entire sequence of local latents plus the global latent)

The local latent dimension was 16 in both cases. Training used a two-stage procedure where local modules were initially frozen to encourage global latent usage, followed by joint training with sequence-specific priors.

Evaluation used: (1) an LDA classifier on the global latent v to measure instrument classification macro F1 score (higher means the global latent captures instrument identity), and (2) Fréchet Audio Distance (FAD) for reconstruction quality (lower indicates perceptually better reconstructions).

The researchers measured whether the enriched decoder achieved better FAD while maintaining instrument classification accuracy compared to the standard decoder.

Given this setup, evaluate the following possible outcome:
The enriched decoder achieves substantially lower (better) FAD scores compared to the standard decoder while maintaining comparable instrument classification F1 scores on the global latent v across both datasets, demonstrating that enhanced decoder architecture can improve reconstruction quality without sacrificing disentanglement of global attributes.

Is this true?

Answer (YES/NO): YES